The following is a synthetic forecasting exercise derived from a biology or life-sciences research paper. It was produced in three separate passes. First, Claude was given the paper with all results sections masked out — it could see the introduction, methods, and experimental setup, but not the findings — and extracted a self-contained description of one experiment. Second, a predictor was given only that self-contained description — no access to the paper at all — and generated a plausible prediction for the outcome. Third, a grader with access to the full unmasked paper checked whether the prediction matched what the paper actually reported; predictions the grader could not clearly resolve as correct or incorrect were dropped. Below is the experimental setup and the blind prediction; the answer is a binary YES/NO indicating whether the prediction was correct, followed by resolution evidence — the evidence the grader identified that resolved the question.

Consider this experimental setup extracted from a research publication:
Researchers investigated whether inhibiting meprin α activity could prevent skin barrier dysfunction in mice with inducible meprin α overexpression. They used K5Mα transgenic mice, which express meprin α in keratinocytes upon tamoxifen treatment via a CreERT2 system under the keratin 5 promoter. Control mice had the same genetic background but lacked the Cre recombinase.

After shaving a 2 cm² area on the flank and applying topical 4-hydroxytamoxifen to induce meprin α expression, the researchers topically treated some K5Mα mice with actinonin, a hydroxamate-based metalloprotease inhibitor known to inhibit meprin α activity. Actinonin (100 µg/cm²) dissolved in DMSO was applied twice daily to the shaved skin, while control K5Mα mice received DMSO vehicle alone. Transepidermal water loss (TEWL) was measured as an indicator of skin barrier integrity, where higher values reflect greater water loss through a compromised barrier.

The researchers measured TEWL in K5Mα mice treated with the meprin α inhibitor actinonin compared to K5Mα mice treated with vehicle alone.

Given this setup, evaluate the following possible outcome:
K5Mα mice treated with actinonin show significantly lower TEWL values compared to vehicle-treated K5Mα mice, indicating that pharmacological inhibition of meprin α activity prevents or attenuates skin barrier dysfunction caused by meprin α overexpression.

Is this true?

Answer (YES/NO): NO